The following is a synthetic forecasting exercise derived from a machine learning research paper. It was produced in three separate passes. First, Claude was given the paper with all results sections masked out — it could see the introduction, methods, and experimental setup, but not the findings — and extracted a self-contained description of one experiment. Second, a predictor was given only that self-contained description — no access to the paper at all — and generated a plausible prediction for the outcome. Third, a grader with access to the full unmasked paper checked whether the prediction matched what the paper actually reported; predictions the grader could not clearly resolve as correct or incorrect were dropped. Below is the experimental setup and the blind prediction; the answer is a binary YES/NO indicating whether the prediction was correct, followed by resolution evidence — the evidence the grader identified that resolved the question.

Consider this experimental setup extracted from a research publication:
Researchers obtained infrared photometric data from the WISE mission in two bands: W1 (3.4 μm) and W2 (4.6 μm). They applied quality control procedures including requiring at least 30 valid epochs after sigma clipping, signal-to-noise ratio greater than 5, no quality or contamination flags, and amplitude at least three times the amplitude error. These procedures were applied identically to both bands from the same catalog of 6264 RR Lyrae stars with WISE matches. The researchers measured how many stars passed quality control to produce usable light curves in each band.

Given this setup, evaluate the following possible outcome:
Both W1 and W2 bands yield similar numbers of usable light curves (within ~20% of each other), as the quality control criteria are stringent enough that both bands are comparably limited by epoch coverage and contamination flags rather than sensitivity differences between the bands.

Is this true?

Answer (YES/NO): NO